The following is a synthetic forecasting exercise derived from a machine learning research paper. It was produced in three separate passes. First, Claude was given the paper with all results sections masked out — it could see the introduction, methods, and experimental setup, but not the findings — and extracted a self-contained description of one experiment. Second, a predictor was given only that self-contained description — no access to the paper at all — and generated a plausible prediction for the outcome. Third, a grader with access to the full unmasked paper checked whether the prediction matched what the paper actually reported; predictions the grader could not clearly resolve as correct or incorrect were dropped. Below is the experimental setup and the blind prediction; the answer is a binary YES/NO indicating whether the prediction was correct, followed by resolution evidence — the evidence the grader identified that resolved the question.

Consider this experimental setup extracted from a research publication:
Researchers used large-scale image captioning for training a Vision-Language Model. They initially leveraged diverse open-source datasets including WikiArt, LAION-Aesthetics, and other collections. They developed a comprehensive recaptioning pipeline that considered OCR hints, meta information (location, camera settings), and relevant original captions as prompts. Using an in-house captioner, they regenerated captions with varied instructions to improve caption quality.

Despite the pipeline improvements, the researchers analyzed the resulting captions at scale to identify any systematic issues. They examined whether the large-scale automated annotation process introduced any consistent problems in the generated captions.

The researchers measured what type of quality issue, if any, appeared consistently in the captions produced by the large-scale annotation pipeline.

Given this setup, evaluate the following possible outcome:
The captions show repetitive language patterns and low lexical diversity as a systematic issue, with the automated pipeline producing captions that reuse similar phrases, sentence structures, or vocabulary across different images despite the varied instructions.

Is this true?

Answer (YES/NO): YES